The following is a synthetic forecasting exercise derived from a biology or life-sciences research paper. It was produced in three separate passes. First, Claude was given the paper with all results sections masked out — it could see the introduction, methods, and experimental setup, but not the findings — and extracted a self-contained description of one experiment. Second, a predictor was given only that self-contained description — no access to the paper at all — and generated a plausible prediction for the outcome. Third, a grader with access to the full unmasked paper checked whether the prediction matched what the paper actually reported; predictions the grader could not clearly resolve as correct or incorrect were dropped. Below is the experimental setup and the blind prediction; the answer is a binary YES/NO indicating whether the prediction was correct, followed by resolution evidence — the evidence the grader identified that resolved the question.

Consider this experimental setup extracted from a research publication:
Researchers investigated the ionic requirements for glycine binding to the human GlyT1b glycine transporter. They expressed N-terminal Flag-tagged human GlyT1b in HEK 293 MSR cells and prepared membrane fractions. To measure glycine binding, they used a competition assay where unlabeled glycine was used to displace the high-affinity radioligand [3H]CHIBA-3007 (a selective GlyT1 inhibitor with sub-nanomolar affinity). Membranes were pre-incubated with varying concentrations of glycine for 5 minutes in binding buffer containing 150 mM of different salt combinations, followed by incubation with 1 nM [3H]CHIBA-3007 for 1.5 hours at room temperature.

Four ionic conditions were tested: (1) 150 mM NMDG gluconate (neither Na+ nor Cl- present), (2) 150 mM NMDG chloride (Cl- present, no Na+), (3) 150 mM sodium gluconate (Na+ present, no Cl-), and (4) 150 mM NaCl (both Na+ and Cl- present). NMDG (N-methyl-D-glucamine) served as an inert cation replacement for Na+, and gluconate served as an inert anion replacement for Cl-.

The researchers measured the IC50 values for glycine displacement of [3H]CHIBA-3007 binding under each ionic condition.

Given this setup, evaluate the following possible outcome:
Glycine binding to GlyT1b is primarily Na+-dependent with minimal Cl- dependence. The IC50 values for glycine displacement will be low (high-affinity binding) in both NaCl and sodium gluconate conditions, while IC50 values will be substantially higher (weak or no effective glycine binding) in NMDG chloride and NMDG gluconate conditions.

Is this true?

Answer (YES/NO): NO